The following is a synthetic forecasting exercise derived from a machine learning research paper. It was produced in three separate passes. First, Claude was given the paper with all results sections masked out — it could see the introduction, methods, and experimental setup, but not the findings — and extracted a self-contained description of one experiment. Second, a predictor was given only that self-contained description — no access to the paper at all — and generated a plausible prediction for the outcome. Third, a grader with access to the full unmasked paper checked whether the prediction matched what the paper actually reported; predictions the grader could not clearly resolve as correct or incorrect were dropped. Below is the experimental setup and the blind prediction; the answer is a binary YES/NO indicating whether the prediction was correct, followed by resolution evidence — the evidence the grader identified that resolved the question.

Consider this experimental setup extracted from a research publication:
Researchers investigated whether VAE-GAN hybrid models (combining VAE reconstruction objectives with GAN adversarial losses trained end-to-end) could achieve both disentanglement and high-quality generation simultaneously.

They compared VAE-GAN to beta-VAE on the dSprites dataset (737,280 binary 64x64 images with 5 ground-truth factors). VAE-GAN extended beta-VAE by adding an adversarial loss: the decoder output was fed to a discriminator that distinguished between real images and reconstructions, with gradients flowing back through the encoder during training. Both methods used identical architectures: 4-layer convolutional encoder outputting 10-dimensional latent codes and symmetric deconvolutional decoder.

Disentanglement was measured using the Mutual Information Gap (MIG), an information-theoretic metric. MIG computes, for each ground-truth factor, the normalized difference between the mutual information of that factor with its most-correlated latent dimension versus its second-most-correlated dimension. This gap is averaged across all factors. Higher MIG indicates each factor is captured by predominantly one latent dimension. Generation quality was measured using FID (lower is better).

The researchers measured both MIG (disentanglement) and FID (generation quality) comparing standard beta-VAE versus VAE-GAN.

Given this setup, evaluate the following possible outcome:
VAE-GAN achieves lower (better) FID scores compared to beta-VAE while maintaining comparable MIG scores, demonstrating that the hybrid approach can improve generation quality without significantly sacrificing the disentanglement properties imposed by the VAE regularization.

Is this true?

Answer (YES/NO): NO